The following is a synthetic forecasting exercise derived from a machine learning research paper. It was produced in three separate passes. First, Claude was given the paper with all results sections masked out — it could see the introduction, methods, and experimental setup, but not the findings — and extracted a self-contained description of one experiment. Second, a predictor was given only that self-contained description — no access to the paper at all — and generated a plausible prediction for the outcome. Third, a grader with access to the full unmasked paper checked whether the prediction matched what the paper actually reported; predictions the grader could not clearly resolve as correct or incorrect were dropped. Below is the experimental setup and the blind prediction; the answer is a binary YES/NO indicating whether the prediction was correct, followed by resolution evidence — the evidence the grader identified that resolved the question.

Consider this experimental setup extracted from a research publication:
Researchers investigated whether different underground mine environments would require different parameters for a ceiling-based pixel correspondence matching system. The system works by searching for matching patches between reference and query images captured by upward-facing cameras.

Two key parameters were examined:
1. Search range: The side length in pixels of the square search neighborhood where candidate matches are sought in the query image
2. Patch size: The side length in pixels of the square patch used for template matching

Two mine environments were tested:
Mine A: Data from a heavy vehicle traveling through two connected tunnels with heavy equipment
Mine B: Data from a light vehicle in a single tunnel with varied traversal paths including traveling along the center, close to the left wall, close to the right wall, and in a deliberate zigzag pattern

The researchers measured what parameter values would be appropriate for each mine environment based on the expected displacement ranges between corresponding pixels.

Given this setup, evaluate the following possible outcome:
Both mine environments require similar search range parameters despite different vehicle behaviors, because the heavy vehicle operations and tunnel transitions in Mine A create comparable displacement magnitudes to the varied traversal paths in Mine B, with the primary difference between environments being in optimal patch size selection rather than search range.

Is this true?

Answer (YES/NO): NO